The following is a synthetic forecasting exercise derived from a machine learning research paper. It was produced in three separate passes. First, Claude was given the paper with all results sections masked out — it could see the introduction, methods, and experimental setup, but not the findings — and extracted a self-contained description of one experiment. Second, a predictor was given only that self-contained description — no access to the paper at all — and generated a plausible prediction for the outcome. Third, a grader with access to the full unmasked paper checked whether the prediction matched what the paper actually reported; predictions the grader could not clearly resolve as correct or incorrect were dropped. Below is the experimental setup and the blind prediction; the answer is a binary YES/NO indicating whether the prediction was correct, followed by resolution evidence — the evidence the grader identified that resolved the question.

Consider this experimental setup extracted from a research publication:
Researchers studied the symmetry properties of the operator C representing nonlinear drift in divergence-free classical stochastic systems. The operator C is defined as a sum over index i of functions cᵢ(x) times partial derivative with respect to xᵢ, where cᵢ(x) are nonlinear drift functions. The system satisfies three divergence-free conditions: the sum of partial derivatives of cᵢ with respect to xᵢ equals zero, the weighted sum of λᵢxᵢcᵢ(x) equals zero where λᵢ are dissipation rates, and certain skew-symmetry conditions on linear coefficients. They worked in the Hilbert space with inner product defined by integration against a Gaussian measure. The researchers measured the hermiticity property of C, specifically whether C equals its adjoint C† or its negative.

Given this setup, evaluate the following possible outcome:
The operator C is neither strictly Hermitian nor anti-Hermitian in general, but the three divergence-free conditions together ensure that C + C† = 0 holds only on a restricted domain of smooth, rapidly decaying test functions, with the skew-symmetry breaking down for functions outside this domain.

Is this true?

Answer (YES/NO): NO